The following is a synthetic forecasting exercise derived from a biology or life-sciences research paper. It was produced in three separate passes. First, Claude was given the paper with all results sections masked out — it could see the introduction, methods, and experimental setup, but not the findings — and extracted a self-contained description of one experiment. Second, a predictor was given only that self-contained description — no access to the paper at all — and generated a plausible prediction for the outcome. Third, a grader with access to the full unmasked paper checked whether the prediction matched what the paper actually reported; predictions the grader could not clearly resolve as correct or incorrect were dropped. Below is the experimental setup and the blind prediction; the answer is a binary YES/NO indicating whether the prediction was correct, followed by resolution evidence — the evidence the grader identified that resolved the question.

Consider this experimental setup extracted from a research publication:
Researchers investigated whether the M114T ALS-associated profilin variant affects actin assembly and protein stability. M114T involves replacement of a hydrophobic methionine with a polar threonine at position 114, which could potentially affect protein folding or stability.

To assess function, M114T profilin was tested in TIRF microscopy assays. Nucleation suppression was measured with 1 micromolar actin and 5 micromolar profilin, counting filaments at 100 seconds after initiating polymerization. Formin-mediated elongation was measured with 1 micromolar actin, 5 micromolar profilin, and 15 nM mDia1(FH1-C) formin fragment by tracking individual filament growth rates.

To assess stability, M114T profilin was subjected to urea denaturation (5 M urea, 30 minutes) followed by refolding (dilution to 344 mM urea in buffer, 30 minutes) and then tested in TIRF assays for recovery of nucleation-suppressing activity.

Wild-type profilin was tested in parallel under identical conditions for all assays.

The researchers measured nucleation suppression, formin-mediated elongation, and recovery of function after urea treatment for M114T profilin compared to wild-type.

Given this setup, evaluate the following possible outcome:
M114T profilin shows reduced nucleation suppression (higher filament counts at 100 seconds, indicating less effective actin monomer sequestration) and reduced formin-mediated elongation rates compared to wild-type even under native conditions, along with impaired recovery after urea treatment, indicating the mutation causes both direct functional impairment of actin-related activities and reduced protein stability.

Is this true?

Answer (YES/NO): NO